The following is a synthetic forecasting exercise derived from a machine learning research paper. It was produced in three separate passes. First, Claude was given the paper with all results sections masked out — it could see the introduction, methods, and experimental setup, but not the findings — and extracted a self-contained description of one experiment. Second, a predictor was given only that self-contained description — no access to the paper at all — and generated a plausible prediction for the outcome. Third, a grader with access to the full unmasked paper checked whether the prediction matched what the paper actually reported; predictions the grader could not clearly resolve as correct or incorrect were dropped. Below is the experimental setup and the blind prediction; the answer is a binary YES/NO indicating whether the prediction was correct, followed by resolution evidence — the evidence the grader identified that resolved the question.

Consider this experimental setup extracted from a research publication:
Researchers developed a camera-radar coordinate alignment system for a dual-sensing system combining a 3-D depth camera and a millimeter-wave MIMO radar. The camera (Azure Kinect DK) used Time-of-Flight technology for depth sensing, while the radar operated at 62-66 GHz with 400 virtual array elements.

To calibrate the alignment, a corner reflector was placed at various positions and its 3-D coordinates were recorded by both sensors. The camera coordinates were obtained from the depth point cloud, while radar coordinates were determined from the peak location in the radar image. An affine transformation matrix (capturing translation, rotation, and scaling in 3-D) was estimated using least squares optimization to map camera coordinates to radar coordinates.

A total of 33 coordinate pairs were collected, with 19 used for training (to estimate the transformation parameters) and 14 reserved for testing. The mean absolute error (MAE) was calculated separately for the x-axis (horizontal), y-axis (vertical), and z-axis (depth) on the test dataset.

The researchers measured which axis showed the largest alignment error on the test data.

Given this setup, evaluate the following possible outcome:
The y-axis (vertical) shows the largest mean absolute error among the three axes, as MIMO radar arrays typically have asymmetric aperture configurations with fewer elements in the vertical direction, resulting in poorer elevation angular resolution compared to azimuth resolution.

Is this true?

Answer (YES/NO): YES